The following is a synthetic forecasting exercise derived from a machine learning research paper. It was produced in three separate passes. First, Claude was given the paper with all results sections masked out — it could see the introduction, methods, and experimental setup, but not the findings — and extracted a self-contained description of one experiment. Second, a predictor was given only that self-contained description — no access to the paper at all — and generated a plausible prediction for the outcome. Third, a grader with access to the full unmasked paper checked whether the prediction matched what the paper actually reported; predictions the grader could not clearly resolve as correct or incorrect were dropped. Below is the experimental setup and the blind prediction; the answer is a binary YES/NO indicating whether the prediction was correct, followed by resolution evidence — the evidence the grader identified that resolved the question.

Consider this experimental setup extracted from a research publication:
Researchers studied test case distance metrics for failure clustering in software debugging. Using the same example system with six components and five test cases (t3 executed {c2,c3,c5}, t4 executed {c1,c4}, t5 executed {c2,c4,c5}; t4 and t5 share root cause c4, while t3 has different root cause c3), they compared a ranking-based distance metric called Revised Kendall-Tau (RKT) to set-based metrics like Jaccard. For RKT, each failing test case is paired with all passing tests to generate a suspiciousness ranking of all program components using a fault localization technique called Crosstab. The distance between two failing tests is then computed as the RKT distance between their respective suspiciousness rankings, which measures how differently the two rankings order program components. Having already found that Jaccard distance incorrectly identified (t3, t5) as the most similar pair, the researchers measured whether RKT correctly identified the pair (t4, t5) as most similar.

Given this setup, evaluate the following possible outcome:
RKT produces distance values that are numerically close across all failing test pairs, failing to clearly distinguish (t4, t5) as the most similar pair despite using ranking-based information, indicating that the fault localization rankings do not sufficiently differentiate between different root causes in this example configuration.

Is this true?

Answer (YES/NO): NO